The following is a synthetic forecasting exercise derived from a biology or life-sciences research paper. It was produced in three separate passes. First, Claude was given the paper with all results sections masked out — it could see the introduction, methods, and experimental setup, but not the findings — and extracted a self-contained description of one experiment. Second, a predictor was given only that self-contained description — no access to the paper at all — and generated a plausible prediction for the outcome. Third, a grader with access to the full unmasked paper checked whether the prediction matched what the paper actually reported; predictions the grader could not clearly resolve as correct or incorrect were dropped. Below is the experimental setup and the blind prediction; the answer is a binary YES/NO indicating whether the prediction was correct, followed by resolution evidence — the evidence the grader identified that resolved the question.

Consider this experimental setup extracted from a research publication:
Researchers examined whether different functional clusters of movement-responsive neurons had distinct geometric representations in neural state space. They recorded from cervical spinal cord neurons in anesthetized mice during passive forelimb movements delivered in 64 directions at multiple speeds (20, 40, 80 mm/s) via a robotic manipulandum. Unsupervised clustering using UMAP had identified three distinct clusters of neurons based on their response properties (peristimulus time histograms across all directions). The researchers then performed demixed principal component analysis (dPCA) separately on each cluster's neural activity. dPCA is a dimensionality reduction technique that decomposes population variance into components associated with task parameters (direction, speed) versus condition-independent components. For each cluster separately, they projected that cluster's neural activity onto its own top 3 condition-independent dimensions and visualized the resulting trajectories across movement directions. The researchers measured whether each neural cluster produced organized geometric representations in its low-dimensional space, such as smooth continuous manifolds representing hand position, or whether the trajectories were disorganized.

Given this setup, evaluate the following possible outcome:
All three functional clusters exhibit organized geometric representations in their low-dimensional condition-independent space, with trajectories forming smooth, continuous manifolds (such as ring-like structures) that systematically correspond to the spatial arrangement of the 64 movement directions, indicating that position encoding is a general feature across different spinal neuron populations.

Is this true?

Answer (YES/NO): NO